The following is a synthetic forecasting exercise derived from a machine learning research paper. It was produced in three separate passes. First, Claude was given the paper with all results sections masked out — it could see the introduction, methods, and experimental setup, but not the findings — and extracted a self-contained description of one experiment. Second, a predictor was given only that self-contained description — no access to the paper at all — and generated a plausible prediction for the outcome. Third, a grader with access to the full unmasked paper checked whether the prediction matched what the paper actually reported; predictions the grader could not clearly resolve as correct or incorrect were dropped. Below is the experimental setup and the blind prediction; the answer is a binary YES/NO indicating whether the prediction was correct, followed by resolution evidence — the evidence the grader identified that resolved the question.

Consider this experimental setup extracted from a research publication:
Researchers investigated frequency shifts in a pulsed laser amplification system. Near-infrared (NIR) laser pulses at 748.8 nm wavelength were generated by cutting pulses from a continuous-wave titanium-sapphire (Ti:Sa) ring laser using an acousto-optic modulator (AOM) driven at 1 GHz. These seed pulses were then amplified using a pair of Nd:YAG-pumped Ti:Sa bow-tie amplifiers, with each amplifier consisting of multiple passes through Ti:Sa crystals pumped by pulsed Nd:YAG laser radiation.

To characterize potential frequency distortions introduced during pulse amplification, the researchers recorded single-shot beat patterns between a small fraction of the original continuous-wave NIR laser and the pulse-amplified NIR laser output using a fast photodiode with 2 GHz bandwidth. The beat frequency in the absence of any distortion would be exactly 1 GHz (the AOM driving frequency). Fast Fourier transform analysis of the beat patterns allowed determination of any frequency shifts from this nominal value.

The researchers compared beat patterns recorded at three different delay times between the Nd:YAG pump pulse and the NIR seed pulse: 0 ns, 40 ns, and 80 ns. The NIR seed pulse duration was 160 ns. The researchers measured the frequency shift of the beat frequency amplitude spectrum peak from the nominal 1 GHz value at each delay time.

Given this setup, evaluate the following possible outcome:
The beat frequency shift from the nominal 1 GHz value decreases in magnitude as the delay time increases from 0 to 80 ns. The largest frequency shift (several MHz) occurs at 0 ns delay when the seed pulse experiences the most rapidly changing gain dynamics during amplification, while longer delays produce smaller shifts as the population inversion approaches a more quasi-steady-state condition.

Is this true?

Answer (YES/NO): NO